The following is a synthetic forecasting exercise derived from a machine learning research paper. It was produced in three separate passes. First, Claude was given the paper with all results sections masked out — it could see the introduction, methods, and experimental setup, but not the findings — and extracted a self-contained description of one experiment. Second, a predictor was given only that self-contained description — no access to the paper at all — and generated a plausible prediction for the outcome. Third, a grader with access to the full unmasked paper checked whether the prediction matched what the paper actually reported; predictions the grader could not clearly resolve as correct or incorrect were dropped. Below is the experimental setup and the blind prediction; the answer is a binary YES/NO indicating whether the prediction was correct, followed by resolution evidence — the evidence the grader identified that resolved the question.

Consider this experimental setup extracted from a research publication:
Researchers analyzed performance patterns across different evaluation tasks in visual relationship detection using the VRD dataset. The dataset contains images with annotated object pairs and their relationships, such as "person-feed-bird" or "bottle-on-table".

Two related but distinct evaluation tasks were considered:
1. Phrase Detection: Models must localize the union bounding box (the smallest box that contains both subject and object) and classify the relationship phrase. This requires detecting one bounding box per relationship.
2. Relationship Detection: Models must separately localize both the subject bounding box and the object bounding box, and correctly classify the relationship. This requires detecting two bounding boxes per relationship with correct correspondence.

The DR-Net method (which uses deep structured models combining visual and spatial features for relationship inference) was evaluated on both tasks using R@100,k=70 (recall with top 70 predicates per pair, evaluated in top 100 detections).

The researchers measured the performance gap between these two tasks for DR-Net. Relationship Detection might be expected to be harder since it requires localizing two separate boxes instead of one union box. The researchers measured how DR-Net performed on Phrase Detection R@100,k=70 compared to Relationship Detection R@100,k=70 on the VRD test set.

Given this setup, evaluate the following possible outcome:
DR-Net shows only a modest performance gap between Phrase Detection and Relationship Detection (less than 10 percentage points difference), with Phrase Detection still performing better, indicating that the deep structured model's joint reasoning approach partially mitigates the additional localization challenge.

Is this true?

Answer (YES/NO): YES